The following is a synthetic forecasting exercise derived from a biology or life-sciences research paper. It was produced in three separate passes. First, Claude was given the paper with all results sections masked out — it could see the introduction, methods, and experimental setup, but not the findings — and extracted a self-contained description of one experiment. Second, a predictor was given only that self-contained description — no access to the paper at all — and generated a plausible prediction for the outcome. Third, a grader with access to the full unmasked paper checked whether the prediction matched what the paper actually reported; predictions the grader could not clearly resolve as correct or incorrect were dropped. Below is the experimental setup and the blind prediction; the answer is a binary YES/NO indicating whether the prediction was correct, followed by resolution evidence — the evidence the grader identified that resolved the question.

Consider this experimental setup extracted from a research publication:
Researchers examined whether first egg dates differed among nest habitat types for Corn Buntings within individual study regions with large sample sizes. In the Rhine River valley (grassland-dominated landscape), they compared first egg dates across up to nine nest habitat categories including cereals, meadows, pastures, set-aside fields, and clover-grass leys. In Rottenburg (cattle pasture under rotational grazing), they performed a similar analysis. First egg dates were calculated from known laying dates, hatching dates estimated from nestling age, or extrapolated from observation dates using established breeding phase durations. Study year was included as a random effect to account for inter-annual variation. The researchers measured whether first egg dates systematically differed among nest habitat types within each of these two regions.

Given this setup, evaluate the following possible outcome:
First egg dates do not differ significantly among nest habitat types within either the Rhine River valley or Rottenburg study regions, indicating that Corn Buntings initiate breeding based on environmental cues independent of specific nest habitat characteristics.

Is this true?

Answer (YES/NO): NO